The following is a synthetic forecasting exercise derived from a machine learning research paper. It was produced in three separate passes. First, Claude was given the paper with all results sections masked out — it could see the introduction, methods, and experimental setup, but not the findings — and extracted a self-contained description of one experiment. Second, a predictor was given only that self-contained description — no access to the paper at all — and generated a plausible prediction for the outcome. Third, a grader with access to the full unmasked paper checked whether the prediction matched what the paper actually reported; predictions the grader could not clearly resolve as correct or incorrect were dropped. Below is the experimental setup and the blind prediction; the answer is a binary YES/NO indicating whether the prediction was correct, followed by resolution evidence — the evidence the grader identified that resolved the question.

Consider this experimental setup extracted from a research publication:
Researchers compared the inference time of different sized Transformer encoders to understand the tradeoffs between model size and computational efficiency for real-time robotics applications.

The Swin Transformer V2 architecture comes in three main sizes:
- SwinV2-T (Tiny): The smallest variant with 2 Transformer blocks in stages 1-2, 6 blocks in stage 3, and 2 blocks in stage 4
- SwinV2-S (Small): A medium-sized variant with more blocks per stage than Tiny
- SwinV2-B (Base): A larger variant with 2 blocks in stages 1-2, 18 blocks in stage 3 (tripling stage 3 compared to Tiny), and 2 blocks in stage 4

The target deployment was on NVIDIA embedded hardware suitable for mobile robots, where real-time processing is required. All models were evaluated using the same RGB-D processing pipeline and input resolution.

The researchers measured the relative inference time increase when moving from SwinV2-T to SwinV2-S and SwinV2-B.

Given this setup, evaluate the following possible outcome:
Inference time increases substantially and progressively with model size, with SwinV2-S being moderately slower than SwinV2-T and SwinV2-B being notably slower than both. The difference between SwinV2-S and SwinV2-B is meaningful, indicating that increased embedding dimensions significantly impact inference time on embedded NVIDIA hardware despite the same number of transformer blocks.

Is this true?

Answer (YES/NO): YES